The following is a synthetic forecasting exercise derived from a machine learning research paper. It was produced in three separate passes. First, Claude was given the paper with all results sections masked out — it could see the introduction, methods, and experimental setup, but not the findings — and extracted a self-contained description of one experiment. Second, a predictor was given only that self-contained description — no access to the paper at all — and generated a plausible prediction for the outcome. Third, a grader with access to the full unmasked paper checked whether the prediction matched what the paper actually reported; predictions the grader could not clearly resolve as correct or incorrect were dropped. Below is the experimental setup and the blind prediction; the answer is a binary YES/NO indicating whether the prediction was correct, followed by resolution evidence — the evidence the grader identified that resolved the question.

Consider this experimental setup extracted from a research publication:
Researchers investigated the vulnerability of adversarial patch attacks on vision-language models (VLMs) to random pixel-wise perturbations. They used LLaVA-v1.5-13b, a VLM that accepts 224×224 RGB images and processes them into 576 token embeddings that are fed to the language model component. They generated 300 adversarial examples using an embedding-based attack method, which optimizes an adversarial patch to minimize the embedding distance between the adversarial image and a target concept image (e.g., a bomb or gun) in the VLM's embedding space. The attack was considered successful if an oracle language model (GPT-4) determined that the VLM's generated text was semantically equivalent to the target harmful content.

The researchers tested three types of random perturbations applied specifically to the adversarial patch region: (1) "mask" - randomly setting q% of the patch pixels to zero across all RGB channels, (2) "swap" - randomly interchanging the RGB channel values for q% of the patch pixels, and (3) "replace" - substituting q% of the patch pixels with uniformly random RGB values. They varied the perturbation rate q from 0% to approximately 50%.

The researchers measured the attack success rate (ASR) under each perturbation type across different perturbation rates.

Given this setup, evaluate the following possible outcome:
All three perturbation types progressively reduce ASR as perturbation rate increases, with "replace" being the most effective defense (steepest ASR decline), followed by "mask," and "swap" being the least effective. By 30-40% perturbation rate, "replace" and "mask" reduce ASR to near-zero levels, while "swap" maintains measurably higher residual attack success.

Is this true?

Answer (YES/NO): NO